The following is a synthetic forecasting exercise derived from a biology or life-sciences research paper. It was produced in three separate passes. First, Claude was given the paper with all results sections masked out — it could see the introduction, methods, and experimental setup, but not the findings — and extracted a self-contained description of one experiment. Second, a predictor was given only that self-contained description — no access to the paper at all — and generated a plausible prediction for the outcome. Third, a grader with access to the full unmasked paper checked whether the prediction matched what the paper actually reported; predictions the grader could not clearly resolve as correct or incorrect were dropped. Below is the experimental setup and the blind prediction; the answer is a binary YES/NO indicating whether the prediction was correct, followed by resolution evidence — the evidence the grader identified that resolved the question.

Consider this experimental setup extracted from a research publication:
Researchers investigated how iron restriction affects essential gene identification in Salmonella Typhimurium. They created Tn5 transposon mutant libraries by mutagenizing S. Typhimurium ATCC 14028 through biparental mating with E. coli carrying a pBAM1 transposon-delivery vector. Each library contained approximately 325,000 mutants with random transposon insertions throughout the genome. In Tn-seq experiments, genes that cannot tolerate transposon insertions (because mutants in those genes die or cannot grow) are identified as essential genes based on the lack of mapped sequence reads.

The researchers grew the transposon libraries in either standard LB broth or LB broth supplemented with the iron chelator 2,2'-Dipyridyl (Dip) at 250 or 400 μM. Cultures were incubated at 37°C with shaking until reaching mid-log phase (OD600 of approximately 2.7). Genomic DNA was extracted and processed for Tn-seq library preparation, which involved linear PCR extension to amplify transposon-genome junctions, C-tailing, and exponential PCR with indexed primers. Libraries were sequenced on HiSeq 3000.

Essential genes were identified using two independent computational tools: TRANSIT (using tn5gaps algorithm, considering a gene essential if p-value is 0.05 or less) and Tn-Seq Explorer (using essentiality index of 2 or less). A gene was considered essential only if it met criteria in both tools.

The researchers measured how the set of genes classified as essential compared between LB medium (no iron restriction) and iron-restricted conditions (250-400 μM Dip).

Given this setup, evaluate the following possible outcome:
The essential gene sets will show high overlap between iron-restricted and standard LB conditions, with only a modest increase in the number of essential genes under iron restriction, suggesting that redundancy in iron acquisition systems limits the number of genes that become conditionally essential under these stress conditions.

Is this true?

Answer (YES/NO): NO